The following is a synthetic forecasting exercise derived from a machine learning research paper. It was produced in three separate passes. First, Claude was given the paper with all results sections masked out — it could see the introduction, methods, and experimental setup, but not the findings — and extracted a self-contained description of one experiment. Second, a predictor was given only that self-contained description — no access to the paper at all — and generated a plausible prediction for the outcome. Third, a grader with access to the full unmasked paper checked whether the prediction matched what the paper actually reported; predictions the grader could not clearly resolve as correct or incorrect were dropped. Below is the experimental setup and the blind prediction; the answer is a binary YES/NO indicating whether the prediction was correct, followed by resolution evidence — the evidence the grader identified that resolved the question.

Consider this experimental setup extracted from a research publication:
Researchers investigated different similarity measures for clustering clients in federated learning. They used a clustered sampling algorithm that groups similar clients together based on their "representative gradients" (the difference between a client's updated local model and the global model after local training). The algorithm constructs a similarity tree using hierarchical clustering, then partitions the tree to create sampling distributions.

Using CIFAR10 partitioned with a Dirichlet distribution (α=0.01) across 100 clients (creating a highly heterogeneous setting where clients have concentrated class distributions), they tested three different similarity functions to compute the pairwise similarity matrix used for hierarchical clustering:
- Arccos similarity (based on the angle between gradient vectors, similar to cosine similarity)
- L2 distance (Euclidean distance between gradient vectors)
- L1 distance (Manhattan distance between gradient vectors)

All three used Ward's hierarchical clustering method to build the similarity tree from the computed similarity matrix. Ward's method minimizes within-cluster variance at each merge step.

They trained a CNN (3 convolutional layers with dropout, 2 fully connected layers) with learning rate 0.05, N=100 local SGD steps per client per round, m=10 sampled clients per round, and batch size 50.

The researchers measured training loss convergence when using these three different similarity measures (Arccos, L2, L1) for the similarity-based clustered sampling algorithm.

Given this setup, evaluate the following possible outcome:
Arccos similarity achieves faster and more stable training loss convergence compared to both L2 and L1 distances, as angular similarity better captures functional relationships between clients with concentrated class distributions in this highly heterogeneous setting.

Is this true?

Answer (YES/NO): NO